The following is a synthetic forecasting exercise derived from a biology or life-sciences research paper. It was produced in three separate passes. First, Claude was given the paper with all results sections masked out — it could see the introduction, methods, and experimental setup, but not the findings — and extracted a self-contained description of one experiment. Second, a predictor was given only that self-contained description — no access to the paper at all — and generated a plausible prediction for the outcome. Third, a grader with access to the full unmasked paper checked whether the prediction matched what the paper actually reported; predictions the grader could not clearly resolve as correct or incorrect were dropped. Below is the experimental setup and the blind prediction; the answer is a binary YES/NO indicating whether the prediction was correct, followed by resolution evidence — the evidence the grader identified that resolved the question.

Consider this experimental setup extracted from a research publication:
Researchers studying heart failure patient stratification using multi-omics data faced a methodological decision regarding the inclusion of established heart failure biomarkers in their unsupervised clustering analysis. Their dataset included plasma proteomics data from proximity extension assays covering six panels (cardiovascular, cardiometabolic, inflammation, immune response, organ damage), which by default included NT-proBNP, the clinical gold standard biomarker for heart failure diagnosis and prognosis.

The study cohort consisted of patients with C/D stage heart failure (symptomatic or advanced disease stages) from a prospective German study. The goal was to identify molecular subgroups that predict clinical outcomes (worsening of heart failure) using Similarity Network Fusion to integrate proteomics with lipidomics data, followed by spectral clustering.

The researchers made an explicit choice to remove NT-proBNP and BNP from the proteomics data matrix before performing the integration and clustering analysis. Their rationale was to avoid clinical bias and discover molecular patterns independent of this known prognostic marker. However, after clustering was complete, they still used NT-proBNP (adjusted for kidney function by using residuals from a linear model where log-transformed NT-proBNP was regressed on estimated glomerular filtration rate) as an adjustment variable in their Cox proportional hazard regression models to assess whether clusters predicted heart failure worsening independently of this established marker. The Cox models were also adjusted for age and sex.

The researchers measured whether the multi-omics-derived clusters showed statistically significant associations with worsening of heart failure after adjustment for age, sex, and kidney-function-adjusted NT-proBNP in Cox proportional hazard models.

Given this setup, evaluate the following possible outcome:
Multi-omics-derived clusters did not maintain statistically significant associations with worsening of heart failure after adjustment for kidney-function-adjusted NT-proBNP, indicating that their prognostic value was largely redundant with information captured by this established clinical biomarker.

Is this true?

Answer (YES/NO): NO